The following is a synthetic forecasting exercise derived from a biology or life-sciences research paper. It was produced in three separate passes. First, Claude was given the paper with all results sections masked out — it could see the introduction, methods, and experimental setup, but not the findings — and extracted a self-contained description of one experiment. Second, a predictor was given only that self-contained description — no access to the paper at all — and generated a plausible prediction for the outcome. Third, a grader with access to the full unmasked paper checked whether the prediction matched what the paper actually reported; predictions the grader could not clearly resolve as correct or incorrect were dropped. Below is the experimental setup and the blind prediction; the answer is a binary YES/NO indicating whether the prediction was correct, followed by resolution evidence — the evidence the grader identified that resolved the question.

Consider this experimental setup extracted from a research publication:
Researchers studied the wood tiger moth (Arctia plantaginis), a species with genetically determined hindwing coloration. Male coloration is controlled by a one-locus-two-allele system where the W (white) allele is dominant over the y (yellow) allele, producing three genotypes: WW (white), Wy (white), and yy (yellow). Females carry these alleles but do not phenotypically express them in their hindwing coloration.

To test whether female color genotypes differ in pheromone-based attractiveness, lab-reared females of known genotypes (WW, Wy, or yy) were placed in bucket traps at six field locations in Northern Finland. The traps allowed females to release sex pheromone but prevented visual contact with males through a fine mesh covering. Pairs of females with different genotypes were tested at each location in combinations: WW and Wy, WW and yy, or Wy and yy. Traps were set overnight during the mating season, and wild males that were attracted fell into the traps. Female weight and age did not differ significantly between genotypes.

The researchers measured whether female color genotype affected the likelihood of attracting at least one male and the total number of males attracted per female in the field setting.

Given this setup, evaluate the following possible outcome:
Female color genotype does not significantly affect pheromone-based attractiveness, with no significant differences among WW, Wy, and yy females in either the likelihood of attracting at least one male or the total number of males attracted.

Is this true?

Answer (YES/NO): YES